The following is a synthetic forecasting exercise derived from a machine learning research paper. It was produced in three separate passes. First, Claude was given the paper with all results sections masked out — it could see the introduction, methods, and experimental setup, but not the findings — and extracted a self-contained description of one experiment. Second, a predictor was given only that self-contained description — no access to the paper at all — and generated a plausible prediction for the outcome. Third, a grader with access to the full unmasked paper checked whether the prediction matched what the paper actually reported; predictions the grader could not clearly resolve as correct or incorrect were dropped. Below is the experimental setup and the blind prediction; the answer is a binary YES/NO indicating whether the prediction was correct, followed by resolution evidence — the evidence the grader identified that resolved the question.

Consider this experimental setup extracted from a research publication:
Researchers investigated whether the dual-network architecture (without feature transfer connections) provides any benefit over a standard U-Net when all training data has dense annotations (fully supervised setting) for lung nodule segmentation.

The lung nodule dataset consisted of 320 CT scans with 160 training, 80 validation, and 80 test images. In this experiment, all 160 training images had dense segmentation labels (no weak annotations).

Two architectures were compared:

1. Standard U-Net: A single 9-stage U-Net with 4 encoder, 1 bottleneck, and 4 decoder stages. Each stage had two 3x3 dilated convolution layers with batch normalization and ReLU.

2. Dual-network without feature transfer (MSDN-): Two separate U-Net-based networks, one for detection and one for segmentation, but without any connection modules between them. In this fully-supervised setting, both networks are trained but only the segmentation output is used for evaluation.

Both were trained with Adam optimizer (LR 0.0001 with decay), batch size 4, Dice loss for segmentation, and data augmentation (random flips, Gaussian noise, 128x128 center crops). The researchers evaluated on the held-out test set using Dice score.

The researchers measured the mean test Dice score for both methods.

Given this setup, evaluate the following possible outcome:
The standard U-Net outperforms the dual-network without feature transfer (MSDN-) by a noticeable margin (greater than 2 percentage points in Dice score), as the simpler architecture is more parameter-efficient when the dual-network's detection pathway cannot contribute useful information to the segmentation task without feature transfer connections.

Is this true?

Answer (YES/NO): NO